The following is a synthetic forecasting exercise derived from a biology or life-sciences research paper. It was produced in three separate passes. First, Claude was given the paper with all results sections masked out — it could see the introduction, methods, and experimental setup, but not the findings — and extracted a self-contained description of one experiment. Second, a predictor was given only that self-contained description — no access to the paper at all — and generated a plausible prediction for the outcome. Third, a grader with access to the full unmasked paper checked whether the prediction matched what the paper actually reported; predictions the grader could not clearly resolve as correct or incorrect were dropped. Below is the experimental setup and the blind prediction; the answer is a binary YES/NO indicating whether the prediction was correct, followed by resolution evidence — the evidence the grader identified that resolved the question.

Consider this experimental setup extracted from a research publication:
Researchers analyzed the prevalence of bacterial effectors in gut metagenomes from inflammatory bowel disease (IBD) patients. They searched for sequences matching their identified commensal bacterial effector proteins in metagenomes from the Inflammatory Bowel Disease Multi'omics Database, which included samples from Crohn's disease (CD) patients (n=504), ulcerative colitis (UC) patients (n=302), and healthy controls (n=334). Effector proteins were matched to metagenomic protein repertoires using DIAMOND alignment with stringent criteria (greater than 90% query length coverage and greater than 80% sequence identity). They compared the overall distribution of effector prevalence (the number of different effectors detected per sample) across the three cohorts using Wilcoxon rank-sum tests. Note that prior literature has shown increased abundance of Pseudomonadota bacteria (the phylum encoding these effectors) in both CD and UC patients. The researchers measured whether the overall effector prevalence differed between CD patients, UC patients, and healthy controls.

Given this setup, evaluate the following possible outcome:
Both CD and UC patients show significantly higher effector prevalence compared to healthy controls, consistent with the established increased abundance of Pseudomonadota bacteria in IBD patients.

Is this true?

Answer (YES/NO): NO